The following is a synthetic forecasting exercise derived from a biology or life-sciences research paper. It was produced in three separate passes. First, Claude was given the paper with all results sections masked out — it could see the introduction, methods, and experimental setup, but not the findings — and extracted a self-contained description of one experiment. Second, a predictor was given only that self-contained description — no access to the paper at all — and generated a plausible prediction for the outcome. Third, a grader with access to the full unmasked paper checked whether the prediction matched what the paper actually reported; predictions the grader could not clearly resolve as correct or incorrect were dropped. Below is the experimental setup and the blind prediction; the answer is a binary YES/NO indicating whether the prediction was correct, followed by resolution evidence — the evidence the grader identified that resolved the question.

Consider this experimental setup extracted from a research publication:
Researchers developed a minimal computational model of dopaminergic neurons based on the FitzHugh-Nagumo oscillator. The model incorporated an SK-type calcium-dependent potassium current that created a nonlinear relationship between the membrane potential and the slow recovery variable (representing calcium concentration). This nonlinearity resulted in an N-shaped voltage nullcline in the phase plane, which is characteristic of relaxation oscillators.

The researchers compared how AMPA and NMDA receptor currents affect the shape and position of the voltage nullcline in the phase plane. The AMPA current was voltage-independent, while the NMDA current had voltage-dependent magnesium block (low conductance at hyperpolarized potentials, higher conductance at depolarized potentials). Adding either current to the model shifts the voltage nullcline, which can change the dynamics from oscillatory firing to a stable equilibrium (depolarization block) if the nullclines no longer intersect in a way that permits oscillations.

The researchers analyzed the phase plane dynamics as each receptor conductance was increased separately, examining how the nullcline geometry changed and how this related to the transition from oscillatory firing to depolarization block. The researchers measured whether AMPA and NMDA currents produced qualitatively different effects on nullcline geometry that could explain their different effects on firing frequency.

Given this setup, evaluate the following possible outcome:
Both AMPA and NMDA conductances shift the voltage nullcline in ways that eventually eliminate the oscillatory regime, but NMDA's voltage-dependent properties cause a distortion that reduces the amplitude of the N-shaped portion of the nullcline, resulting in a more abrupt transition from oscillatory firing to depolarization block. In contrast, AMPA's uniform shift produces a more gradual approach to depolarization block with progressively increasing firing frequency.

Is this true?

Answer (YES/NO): NO